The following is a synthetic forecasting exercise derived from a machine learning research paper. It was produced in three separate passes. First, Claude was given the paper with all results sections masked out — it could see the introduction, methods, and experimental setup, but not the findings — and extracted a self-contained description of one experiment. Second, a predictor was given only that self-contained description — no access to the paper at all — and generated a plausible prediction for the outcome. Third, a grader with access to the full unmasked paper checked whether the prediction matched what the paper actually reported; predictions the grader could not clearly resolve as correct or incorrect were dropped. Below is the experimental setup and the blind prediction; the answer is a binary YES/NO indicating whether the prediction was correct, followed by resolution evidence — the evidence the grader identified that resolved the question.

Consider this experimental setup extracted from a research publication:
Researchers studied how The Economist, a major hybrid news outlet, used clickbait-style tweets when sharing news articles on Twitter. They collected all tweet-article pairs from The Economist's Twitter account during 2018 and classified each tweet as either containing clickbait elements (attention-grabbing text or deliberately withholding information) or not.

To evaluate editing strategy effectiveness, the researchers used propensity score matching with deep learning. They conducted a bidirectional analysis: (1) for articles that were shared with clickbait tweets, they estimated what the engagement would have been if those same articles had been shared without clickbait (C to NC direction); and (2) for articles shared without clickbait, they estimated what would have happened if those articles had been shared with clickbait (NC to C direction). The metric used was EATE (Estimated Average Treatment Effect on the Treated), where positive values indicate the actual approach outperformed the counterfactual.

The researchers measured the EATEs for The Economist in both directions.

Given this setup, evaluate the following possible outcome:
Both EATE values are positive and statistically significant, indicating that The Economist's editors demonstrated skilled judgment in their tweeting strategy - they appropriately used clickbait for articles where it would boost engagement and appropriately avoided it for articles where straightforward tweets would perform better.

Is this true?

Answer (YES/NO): YES